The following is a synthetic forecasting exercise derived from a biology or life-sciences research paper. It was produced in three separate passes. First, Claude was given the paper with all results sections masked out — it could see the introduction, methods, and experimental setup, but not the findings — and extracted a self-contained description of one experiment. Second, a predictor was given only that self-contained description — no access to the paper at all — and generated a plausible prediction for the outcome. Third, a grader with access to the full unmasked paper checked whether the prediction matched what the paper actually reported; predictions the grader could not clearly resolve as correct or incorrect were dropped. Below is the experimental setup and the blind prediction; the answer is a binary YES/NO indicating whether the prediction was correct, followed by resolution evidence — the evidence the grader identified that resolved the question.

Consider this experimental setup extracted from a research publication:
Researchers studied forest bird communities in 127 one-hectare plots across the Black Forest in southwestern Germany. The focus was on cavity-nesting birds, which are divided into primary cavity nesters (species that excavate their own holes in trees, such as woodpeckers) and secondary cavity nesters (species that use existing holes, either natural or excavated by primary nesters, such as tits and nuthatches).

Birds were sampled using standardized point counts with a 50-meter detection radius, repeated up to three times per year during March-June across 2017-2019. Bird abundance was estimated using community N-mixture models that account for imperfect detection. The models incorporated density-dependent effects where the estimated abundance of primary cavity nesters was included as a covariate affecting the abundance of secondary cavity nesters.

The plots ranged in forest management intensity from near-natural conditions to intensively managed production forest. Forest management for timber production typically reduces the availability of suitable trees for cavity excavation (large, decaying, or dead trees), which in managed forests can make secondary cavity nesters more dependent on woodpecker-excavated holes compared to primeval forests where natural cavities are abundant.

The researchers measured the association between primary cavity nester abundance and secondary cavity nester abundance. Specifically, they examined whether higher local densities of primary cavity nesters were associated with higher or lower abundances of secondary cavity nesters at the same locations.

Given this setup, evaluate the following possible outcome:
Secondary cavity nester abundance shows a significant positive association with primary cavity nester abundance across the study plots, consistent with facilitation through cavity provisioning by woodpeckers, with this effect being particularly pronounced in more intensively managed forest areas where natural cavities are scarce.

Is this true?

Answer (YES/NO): NO